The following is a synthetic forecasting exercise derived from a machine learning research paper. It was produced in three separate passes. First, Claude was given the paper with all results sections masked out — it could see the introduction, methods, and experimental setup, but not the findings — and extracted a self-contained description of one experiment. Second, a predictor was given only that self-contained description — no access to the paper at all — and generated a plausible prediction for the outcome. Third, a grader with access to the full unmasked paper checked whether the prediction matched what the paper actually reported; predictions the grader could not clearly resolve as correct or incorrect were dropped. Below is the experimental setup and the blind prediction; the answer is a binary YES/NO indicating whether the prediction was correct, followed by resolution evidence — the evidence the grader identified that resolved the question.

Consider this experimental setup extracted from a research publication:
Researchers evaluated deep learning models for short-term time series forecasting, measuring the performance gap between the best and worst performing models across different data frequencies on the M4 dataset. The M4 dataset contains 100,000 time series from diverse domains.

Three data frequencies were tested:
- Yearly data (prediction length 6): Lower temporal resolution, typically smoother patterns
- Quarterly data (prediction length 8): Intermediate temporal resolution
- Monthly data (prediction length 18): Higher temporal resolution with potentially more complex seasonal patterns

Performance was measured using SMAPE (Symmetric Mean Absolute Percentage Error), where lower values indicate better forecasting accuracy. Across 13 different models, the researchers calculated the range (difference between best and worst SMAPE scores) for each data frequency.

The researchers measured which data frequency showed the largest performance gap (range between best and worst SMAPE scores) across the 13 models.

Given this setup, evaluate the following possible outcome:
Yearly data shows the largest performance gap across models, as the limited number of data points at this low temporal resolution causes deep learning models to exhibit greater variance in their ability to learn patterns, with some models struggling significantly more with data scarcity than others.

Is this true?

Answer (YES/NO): YES